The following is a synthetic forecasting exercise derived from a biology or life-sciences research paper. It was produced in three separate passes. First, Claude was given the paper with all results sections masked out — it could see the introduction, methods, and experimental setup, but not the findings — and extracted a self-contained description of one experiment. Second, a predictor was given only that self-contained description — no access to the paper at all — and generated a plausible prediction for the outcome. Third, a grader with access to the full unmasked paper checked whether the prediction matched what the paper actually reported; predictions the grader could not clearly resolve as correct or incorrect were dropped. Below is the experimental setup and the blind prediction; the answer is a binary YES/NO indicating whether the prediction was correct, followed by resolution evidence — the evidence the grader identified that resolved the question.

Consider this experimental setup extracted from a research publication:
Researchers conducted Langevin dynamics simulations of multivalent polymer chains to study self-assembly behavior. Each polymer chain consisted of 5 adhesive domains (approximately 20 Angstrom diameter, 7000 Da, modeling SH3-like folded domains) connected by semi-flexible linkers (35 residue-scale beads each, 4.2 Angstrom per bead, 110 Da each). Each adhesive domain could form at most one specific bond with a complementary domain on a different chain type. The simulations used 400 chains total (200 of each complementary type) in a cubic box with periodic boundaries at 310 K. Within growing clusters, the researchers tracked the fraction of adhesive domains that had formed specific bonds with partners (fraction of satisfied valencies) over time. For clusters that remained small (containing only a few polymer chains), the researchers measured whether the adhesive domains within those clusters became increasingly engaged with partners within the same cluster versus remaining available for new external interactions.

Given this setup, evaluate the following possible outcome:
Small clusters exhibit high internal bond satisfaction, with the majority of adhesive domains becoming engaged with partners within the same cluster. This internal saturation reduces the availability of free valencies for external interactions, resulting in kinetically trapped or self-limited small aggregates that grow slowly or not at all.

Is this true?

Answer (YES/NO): YES